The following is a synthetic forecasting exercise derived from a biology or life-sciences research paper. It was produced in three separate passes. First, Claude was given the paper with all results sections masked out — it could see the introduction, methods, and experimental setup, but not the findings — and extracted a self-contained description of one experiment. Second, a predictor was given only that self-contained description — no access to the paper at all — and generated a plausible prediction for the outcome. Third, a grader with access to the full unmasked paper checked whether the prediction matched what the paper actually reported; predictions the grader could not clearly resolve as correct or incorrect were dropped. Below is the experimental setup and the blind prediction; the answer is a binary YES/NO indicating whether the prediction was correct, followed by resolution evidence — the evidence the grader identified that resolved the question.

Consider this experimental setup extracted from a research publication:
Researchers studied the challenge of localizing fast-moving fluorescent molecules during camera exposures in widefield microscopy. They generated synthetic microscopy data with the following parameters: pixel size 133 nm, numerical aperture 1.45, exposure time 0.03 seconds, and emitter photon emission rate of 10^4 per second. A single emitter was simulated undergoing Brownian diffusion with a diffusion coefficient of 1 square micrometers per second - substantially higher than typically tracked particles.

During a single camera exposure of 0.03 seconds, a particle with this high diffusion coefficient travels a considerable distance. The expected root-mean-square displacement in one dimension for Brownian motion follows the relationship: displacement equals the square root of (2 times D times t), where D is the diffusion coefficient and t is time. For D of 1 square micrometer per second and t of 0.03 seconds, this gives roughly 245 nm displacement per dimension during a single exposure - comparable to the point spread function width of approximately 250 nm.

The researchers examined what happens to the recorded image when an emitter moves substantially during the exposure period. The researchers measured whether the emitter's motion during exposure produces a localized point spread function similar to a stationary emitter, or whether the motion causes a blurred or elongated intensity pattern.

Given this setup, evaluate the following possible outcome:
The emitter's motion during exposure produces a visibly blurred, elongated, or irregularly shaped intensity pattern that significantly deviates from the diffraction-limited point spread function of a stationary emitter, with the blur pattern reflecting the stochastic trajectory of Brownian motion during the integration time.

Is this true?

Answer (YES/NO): YES